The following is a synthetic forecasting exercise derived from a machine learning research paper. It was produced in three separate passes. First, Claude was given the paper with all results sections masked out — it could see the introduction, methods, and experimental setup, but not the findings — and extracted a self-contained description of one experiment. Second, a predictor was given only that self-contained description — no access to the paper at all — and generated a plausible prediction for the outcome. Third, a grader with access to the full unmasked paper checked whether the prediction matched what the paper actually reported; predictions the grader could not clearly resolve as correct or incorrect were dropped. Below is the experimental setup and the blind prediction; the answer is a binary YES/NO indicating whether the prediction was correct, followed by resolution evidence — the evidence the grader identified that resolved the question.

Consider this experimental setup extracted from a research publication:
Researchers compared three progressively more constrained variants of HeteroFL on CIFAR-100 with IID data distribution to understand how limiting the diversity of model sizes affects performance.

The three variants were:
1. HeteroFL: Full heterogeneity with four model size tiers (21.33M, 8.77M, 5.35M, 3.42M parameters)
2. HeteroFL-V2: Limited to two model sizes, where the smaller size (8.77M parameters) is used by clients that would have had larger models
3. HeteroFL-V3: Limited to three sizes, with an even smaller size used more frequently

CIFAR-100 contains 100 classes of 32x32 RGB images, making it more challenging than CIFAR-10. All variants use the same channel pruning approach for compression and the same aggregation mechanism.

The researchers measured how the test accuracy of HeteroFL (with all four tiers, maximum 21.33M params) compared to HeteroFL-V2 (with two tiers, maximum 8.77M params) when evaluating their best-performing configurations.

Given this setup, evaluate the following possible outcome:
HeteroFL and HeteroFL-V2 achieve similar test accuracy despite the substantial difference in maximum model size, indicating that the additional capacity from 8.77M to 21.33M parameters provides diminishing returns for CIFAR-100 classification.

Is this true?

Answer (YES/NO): YES